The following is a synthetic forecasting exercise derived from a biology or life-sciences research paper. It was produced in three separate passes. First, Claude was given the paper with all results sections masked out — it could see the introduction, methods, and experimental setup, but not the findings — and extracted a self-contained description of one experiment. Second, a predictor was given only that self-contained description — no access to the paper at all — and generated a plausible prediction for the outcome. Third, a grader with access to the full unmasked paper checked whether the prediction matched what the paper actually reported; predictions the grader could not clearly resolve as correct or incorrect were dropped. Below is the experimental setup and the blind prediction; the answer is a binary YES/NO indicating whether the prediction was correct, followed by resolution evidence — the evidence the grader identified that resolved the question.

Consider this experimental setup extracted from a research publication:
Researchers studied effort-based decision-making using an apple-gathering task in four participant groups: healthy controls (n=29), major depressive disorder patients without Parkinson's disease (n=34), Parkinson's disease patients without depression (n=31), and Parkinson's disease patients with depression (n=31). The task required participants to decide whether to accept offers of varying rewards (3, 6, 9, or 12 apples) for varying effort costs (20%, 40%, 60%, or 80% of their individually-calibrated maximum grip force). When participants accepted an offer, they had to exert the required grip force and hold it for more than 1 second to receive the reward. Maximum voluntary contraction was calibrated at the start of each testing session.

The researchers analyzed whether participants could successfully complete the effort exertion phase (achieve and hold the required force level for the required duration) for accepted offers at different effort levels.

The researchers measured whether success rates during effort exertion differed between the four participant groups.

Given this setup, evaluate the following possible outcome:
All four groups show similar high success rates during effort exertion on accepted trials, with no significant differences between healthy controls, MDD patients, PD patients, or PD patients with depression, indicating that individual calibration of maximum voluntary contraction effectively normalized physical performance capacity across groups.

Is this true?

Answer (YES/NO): YES